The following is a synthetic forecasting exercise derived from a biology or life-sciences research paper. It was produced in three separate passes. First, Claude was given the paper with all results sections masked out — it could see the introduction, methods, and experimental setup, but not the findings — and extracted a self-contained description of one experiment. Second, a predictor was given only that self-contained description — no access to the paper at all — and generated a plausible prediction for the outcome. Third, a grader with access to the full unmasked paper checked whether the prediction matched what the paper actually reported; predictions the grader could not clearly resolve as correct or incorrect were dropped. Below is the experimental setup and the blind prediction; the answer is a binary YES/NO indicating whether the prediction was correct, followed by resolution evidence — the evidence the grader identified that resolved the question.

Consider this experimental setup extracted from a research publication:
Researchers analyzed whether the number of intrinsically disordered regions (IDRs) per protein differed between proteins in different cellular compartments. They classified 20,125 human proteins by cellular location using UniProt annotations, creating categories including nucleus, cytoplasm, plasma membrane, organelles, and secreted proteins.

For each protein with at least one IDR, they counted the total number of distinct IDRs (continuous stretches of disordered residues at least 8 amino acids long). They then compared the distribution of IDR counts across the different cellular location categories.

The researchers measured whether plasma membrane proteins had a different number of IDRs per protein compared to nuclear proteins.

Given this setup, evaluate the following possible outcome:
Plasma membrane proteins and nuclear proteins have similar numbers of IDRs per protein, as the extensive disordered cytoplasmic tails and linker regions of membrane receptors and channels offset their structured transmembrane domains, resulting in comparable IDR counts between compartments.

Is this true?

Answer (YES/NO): NO